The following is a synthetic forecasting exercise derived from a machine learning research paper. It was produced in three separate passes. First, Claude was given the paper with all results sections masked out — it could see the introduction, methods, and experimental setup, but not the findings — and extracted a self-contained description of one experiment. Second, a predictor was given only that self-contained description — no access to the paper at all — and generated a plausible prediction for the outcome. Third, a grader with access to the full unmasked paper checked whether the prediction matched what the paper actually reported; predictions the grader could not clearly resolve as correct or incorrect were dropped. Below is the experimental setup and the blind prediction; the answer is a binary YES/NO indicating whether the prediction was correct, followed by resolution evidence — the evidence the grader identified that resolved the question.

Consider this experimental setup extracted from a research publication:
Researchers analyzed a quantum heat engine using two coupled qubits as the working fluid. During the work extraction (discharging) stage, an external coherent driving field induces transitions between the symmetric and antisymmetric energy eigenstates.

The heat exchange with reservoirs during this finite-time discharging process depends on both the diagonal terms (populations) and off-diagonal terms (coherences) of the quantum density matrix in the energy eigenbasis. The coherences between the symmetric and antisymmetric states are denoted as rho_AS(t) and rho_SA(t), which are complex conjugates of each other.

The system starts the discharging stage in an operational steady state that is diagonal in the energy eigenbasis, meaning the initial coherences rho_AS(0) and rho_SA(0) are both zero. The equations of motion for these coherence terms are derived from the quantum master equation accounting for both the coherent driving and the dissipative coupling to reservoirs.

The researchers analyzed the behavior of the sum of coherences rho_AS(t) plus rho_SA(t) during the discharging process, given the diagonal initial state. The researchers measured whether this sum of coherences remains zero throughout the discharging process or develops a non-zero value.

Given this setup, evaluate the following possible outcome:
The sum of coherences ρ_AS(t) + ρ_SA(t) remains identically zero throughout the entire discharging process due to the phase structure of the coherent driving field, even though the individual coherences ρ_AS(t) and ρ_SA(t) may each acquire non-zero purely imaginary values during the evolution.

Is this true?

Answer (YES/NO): YES